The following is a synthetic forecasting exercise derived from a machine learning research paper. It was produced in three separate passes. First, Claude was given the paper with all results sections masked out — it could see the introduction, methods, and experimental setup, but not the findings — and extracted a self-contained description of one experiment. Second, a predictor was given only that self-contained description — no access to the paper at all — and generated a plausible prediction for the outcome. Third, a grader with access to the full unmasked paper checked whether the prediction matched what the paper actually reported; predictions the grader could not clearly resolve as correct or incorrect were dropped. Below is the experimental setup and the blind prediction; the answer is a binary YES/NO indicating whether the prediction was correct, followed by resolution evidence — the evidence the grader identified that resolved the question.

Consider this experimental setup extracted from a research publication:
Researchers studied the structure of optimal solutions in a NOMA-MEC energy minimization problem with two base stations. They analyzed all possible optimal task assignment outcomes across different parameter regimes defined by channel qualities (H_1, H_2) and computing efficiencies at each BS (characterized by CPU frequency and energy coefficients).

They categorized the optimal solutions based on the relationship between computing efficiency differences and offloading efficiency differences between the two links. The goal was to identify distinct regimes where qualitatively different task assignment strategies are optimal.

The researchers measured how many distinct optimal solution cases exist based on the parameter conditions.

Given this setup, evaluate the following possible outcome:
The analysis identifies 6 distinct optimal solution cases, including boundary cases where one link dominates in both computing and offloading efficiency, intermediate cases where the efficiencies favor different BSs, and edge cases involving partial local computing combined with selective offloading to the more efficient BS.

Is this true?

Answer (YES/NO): NO